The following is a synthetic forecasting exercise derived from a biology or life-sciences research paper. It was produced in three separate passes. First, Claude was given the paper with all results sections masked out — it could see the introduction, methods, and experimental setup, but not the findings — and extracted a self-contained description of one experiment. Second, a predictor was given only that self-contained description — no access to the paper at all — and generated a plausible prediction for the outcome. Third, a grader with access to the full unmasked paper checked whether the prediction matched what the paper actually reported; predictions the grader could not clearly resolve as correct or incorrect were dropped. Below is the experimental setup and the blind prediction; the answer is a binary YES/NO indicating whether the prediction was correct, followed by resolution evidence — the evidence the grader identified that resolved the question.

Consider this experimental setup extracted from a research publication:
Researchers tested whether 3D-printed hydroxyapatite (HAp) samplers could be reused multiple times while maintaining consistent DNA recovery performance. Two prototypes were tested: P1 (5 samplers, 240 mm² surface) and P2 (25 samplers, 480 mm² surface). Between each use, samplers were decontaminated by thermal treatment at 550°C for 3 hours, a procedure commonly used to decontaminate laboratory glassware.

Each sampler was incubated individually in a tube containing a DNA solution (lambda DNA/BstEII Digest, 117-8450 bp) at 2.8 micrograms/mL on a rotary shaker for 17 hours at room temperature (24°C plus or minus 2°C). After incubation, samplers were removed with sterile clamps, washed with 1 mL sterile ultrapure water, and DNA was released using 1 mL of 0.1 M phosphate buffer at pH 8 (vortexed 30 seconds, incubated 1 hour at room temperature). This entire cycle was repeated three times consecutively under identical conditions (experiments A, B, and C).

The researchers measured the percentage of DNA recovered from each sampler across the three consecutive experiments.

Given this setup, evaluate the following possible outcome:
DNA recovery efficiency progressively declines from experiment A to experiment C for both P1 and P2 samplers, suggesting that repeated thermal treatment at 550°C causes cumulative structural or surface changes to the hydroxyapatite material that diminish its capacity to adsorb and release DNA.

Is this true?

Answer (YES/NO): NO